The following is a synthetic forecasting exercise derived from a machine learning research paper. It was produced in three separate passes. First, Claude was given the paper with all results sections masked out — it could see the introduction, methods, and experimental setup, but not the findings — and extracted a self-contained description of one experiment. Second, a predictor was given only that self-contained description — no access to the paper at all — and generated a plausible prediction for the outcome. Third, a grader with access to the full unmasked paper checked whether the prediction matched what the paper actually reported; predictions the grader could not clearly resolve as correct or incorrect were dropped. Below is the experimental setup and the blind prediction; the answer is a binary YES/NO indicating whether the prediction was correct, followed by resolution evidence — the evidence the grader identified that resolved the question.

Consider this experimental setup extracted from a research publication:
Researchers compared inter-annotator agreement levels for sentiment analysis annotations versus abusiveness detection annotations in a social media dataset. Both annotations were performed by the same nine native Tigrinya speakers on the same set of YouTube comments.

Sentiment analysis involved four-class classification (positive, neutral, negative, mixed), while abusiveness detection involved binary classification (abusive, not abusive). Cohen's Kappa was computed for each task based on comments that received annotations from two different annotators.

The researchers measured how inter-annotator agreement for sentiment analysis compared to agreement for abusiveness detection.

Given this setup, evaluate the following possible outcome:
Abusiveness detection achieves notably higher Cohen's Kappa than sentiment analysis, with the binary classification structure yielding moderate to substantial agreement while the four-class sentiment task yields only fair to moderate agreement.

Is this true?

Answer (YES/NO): NO